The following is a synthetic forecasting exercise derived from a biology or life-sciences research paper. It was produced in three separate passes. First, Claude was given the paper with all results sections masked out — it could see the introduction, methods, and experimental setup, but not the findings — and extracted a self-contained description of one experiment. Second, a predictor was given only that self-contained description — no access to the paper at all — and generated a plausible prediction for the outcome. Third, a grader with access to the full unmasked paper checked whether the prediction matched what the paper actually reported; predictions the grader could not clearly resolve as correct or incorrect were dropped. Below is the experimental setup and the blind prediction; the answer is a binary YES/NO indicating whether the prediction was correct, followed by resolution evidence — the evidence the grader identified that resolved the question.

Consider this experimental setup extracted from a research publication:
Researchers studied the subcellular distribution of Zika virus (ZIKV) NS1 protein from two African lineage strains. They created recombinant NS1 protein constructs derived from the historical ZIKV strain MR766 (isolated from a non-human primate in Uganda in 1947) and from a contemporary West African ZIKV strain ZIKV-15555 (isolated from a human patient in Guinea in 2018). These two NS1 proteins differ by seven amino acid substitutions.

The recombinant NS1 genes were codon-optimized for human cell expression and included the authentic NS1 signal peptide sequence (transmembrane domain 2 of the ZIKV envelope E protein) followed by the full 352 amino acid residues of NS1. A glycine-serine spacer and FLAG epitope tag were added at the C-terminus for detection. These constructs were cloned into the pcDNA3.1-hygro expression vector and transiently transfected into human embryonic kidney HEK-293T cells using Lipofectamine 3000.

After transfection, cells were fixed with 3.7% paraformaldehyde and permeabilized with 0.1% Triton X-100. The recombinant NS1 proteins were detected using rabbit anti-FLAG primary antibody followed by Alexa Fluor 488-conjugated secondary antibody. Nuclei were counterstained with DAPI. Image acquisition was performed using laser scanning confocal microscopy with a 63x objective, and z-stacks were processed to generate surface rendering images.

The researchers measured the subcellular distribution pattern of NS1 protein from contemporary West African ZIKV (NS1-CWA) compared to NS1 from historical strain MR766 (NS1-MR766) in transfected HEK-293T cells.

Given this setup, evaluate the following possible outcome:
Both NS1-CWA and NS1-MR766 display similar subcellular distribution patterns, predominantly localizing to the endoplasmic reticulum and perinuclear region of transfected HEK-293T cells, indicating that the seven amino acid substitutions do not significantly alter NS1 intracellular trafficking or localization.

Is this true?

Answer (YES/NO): NO